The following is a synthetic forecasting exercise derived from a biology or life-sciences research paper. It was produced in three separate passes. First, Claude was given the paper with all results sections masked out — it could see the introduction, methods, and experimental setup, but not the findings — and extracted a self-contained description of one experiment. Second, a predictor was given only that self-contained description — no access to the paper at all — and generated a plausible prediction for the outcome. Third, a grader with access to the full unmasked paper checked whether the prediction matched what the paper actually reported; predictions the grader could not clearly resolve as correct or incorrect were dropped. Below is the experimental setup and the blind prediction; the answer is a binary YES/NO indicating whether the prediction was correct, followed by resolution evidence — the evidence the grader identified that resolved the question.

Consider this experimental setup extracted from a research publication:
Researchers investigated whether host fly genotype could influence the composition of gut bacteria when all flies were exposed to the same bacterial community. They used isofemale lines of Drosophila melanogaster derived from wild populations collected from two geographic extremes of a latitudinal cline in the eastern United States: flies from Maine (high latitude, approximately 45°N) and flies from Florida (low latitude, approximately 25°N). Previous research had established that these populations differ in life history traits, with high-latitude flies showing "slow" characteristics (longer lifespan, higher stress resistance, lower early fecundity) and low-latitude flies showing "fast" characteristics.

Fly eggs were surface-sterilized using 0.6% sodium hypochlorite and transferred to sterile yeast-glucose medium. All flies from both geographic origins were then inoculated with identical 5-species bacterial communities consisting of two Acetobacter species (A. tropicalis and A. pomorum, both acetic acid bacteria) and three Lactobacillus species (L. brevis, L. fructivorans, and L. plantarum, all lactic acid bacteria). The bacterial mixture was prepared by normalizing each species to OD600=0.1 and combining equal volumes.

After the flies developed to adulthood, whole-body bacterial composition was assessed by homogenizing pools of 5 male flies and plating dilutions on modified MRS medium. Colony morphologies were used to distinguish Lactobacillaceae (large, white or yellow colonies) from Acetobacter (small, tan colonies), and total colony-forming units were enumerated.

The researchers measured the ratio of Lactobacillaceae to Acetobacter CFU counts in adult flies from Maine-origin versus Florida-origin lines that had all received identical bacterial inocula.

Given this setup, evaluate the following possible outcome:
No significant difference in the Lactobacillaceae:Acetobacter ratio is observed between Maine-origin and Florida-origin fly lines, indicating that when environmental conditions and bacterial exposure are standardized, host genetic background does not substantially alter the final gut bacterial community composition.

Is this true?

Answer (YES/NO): NO